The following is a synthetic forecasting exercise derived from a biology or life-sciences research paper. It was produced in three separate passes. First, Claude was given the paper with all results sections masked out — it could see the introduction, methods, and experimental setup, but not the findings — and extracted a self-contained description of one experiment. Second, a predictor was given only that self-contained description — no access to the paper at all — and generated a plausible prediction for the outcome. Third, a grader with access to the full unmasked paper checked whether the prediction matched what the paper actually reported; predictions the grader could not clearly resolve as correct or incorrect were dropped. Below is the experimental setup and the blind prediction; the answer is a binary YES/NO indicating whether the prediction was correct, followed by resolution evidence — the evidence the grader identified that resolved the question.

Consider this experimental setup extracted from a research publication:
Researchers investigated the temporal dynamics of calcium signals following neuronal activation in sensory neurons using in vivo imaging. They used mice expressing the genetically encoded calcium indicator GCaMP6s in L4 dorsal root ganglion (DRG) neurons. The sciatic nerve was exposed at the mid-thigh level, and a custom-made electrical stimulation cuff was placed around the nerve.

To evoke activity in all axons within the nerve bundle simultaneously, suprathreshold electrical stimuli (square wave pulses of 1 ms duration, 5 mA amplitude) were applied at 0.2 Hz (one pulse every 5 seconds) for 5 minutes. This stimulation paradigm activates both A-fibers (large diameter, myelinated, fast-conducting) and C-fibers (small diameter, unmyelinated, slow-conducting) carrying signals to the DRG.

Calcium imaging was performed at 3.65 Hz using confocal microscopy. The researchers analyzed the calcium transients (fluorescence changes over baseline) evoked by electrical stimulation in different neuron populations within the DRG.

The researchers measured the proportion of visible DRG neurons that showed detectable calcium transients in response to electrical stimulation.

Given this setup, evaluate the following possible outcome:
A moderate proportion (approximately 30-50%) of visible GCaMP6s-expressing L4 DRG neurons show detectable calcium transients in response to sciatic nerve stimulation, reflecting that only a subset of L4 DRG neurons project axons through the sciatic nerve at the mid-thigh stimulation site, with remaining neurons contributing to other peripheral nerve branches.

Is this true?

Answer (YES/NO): NO